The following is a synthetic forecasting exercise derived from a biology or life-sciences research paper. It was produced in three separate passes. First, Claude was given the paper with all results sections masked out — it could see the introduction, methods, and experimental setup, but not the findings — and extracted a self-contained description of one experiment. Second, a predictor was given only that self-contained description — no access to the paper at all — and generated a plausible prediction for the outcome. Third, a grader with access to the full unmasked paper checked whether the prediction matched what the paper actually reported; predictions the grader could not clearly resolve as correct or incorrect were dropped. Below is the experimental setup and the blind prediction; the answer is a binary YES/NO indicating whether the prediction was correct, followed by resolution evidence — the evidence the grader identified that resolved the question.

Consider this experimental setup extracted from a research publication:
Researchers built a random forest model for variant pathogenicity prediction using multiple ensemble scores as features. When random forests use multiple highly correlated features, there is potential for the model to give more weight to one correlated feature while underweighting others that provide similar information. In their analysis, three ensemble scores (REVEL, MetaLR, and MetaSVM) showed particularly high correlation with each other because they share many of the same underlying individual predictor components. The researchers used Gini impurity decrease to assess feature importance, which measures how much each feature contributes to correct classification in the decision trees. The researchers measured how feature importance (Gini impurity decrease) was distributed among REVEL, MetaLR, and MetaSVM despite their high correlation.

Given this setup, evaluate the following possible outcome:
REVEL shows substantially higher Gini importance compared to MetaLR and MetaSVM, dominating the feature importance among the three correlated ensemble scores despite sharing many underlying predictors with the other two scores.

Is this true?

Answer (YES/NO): YES